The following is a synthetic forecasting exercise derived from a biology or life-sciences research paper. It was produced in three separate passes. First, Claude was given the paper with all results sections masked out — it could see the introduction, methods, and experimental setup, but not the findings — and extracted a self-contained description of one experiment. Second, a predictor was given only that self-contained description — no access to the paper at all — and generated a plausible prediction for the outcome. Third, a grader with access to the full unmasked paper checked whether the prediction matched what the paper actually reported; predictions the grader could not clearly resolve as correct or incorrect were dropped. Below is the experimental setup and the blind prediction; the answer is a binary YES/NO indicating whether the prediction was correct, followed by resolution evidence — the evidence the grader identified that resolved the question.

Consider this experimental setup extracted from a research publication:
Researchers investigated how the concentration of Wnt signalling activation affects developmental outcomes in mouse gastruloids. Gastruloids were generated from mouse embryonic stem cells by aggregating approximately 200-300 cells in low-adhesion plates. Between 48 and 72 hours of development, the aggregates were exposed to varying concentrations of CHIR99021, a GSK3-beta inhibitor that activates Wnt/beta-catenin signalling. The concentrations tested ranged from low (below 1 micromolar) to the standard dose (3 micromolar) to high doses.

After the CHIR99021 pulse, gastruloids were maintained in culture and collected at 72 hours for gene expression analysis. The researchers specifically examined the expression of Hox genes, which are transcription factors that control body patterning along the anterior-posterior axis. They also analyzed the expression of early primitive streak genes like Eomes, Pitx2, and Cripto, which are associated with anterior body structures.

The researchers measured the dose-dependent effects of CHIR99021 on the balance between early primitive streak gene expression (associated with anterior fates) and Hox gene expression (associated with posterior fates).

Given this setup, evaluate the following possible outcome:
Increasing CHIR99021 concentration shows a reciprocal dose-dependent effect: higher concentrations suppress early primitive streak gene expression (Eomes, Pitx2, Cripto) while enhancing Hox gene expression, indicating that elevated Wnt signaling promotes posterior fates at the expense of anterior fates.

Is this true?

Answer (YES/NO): YES